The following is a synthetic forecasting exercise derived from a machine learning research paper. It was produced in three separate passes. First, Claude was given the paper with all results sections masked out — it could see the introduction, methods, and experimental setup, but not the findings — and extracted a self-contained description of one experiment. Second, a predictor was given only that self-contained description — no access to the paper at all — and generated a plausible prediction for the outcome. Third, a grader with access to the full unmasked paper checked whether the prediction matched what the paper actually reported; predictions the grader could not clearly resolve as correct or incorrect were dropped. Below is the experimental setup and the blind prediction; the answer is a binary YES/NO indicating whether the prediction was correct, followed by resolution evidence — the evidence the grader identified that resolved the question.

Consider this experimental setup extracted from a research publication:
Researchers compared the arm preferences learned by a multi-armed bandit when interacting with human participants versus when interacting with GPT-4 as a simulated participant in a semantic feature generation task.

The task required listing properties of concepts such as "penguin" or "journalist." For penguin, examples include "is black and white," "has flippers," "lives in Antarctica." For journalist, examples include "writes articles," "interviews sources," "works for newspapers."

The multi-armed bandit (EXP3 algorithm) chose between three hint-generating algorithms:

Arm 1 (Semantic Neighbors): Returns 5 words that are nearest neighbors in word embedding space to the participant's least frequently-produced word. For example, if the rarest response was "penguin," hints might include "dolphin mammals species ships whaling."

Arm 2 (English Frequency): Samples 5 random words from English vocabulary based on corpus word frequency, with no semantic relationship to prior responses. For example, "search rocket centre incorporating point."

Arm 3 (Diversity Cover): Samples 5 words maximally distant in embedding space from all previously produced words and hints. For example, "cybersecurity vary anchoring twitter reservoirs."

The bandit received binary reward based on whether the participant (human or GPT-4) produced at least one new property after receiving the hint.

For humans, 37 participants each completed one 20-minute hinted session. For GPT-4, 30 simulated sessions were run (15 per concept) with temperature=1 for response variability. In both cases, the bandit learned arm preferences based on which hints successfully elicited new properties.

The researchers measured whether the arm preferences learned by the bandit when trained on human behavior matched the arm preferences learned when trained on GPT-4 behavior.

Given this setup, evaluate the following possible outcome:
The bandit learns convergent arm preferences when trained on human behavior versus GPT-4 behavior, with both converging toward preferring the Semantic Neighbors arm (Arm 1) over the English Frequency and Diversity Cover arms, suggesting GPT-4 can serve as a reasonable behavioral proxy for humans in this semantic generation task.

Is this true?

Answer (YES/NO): YES